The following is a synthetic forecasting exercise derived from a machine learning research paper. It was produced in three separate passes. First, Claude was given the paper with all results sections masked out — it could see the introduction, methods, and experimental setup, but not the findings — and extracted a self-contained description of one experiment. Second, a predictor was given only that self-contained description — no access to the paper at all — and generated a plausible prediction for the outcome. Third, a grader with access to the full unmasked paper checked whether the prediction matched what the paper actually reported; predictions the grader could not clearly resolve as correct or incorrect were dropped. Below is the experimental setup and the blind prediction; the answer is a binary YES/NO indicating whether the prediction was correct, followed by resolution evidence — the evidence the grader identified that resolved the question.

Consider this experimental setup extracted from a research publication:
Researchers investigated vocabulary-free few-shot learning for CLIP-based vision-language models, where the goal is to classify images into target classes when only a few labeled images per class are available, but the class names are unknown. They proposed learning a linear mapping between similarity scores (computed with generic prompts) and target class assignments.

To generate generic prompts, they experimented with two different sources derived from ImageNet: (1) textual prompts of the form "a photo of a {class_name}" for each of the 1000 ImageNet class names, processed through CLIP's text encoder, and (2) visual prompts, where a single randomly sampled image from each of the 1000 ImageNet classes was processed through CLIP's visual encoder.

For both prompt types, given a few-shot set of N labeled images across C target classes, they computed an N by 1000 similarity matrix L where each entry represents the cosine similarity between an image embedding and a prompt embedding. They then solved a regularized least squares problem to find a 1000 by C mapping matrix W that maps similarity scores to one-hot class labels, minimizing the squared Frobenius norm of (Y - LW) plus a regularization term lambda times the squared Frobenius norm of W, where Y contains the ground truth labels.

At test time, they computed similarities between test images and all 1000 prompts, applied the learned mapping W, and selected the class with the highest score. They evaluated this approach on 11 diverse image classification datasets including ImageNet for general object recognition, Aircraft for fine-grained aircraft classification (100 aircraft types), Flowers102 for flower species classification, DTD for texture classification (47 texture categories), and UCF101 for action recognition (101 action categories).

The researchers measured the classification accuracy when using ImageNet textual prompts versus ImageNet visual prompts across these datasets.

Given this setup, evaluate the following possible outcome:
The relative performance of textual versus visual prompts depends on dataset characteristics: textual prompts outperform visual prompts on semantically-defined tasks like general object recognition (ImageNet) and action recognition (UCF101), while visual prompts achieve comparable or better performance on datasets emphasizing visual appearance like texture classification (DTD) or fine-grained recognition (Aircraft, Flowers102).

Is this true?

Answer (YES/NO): NO